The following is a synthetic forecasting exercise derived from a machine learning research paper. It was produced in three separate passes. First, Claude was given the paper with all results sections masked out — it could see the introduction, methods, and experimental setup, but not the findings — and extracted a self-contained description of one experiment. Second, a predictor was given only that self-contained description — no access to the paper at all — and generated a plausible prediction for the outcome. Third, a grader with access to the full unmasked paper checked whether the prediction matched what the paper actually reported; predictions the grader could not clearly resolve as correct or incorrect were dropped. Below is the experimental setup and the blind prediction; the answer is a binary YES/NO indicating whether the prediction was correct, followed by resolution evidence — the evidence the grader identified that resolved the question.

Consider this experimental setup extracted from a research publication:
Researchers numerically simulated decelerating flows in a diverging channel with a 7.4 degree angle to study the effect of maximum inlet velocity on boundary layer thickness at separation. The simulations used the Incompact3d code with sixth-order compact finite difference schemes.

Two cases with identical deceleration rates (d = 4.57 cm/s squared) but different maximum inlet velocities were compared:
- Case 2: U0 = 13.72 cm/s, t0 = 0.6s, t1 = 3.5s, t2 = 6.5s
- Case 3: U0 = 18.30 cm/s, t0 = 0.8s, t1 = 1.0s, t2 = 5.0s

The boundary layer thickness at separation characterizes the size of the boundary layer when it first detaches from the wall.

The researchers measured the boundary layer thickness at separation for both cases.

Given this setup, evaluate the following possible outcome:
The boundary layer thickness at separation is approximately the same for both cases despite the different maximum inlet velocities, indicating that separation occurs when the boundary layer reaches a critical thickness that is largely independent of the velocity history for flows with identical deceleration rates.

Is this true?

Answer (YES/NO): NO